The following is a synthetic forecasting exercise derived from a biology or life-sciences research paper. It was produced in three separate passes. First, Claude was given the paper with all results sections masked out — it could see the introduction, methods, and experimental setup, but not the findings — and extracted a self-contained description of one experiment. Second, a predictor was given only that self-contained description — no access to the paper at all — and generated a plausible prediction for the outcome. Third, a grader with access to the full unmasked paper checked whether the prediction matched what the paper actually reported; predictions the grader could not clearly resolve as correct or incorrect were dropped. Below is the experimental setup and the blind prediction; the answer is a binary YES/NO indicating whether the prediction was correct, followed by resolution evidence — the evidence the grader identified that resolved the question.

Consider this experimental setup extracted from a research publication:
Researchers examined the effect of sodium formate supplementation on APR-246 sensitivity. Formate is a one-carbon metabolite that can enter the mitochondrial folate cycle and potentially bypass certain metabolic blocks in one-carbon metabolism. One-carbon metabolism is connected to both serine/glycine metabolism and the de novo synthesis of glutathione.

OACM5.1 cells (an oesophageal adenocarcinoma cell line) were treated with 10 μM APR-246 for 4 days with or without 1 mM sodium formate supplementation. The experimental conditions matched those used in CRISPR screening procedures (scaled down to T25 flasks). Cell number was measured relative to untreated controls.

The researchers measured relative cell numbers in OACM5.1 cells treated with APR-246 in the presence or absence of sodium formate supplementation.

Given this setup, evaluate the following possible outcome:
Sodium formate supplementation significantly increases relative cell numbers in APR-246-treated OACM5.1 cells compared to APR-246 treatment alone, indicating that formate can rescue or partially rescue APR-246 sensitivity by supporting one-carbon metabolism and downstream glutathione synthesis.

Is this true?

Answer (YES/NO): NO